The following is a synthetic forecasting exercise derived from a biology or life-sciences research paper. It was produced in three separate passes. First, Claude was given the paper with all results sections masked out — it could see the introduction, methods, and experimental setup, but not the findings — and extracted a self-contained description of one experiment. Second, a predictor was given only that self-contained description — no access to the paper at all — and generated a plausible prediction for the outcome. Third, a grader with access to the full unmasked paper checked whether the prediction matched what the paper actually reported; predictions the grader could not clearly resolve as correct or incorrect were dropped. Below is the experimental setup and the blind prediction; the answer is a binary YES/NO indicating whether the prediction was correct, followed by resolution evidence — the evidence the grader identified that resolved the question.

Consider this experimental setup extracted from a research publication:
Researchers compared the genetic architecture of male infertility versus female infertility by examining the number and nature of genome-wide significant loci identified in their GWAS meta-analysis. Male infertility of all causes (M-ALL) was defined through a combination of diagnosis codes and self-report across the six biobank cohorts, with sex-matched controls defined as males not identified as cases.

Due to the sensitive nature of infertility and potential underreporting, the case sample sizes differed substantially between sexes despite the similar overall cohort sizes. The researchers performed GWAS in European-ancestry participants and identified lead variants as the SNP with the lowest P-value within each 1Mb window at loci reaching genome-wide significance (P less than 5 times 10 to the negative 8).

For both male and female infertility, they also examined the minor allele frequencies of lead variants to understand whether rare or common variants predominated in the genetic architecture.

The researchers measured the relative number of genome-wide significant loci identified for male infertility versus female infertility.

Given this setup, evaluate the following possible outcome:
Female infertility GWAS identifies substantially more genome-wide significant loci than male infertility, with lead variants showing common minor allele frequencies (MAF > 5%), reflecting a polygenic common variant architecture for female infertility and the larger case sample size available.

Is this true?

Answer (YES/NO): NO